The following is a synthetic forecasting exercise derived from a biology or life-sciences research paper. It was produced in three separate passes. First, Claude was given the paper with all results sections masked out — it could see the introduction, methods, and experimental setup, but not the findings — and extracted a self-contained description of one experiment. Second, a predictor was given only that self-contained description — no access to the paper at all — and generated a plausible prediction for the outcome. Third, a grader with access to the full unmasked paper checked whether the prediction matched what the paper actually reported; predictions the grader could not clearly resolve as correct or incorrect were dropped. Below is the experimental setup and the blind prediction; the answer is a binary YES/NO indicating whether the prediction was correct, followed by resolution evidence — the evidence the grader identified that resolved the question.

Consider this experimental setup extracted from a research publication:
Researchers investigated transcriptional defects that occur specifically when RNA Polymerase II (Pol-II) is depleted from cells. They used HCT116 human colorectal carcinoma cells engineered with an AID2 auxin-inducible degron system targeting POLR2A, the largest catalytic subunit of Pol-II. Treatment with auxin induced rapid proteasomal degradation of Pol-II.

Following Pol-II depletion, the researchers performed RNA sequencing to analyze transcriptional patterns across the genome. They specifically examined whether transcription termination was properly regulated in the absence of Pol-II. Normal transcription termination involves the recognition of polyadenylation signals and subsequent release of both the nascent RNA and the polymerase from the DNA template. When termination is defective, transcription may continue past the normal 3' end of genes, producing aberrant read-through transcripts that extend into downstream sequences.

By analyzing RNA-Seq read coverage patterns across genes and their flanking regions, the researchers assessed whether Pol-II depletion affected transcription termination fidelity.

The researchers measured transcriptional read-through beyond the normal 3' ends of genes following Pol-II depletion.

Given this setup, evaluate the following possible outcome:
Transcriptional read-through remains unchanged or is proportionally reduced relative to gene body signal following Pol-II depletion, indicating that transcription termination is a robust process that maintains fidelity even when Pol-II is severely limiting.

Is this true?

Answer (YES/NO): NO